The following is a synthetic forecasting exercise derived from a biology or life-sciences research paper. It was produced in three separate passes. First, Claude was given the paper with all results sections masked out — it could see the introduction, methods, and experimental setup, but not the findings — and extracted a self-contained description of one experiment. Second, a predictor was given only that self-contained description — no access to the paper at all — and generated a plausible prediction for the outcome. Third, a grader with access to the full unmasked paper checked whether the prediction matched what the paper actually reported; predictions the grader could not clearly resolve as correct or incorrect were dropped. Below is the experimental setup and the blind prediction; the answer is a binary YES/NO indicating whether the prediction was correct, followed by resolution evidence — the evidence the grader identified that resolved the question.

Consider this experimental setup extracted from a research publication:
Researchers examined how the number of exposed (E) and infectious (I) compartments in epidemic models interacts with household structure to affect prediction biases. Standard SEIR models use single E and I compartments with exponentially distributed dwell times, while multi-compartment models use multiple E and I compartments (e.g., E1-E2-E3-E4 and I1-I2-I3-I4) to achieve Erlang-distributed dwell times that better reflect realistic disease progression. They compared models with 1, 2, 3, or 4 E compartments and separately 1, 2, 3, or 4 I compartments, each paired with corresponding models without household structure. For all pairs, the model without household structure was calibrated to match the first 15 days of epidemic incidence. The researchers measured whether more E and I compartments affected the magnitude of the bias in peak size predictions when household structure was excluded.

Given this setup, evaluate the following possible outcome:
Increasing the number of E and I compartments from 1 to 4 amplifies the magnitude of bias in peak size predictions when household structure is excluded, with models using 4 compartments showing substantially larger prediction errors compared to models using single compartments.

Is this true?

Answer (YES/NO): NO